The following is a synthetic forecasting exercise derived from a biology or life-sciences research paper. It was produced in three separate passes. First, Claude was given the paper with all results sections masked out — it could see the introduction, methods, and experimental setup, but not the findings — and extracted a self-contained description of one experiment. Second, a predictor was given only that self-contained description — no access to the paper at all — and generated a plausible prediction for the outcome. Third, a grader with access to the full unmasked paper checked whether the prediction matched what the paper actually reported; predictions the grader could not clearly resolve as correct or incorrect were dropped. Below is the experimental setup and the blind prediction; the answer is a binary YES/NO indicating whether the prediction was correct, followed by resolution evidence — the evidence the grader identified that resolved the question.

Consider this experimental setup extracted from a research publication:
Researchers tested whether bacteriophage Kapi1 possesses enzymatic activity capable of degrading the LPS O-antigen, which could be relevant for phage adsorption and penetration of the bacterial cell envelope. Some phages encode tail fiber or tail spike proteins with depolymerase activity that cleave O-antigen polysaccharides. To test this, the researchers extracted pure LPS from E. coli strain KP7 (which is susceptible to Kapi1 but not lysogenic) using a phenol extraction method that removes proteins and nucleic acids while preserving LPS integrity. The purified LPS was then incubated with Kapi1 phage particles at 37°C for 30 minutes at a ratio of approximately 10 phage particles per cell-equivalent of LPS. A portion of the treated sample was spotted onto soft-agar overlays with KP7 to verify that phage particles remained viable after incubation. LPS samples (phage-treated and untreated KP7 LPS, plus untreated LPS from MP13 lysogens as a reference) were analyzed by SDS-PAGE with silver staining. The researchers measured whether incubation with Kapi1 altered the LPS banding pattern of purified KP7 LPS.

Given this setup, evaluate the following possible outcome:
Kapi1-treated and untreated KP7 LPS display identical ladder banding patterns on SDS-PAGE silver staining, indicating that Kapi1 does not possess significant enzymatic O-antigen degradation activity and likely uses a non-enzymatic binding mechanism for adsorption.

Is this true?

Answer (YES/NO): NO